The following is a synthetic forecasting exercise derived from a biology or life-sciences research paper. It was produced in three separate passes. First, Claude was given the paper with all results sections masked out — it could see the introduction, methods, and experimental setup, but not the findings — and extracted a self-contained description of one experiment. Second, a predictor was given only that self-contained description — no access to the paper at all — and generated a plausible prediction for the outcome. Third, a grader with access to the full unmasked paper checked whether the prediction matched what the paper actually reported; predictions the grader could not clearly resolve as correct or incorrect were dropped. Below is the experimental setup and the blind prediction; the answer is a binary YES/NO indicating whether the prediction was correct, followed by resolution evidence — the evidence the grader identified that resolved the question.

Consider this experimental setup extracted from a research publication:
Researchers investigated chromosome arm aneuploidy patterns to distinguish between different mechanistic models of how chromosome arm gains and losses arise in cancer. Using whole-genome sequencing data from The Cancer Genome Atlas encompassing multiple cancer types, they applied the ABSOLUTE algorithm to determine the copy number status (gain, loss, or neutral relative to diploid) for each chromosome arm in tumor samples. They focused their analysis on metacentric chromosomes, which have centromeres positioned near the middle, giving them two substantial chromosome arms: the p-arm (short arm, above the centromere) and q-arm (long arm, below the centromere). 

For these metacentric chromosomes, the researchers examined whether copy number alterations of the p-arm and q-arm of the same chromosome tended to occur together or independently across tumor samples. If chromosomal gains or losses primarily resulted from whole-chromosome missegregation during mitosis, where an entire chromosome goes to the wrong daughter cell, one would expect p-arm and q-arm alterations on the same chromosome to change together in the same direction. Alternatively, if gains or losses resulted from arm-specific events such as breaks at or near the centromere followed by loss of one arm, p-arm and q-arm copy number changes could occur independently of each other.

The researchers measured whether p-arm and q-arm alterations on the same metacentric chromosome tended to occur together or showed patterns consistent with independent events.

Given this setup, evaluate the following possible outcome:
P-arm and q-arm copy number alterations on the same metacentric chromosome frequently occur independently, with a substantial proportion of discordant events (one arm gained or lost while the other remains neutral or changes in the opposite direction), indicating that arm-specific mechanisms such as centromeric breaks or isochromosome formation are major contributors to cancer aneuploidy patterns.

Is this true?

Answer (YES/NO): YES